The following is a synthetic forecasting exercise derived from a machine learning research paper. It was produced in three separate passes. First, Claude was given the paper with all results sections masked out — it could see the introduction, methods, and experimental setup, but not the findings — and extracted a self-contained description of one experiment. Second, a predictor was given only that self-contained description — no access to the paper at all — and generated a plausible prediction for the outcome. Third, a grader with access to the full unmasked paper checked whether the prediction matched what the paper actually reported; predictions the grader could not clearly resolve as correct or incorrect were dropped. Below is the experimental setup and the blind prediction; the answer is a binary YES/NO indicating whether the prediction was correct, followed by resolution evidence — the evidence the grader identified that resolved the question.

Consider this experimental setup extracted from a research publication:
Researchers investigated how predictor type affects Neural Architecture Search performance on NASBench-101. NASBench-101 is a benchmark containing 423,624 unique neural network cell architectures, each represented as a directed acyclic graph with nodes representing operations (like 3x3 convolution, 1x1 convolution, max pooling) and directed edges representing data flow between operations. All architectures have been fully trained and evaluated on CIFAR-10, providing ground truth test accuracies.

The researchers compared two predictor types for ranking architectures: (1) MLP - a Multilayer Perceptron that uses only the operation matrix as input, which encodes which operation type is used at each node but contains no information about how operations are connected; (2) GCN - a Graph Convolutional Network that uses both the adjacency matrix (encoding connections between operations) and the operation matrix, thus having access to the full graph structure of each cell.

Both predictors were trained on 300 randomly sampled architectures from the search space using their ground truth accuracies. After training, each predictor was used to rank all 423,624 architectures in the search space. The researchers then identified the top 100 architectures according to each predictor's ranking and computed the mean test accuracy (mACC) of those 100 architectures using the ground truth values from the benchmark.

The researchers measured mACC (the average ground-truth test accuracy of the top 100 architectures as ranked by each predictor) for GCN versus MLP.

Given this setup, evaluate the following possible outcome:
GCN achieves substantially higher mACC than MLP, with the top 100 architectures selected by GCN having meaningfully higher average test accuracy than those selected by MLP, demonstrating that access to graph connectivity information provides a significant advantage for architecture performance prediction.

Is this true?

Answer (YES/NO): NO